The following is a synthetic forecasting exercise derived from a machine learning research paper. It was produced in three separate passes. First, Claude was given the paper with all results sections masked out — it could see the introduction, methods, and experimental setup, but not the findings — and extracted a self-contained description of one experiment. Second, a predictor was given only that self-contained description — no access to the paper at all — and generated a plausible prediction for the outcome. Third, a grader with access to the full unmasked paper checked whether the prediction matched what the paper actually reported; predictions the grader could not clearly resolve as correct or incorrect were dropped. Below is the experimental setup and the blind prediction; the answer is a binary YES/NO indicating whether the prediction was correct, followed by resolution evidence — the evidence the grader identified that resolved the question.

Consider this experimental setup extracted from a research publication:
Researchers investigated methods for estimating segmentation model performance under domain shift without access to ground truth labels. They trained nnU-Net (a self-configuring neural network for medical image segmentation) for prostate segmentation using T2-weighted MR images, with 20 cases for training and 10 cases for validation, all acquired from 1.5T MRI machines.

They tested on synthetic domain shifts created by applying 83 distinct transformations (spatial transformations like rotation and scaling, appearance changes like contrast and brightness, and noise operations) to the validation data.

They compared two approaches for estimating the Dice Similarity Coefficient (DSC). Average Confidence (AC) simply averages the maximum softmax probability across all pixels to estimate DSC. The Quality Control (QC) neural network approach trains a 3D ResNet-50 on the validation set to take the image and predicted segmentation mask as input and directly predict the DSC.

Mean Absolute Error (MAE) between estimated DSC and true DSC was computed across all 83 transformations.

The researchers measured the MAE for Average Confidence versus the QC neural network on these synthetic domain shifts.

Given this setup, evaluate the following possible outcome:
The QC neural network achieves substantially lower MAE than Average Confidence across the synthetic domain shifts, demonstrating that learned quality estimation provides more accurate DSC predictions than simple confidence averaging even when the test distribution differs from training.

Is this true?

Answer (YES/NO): YES